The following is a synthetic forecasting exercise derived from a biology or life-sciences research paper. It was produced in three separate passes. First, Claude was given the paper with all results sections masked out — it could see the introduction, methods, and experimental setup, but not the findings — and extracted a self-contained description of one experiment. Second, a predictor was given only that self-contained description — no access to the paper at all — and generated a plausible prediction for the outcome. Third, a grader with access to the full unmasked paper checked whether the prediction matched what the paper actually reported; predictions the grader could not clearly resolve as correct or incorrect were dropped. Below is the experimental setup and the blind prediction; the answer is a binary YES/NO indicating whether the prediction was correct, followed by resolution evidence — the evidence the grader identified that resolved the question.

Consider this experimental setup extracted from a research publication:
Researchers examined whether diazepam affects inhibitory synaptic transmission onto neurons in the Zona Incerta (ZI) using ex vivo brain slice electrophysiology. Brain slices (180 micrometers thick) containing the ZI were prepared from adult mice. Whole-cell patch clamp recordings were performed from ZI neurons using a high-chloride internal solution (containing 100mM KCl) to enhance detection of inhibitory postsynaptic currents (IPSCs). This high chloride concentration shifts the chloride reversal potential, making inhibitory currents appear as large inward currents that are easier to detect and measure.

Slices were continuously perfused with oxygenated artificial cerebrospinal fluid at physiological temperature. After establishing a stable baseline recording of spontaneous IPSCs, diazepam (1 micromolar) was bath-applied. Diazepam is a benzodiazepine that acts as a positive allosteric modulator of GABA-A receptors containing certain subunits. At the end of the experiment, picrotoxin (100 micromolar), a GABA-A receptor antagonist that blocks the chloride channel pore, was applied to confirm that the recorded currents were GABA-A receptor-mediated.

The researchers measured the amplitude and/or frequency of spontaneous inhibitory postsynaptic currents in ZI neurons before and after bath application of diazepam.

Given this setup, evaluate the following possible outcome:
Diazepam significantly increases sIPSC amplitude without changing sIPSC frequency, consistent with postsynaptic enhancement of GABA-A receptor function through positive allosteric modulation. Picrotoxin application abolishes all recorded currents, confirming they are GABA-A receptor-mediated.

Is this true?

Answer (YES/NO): NO